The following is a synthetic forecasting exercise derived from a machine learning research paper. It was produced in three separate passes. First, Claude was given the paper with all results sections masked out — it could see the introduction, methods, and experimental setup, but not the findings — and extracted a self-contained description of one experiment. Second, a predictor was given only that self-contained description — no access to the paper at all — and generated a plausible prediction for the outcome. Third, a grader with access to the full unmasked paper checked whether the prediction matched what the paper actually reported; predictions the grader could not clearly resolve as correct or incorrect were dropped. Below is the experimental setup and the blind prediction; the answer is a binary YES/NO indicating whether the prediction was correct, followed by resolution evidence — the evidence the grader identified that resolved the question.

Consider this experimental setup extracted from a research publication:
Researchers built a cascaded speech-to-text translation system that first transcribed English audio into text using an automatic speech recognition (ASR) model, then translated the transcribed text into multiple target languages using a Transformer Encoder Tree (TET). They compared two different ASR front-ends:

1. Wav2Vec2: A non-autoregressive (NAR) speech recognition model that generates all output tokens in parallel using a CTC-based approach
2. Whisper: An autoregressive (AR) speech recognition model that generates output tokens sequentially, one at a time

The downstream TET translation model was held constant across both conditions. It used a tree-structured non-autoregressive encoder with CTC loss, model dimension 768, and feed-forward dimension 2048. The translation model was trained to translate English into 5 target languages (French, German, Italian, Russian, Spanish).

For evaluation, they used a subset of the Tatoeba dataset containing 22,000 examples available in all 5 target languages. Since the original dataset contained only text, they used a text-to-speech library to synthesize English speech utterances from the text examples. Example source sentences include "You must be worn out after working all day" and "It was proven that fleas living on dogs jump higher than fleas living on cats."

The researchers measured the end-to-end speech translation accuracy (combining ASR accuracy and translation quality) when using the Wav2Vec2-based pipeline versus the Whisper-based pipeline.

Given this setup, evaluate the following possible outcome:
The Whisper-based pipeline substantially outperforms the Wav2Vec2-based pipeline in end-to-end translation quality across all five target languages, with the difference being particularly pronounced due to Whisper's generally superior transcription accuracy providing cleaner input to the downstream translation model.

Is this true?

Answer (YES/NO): NO